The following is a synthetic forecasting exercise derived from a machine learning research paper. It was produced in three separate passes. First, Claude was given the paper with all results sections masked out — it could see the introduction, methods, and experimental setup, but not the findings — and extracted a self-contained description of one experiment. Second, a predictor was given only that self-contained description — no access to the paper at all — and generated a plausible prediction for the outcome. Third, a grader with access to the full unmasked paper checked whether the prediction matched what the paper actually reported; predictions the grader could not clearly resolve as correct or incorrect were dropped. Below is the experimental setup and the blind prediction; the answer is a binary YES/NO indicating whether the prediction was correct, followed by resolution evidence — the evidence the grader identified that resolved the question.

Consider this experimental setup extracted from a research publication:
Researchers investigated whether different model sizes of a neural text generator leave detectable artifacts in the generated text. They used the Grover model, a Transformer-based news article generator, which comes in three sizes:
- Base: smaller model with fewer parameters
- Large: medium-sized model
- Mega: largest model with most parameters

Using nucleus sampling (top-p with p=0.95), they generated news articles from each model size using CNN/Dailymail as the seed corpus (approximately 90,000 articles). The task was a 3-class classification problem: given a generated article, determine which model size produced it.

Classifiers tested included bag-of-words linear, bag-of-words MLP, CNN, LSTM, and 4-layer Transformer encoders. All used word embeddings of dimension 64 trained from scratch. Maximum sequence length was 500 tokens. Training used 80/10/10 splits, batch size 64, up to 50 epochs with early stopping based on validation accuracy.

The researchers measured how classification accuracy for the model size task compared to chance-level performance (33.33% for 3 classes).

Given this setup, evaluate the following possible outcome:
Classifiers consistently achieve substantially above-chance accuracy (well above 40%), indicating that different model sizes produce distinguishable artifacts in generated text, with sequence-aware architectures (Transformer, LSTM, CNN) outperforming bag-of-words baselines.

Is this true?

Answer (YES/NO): NO